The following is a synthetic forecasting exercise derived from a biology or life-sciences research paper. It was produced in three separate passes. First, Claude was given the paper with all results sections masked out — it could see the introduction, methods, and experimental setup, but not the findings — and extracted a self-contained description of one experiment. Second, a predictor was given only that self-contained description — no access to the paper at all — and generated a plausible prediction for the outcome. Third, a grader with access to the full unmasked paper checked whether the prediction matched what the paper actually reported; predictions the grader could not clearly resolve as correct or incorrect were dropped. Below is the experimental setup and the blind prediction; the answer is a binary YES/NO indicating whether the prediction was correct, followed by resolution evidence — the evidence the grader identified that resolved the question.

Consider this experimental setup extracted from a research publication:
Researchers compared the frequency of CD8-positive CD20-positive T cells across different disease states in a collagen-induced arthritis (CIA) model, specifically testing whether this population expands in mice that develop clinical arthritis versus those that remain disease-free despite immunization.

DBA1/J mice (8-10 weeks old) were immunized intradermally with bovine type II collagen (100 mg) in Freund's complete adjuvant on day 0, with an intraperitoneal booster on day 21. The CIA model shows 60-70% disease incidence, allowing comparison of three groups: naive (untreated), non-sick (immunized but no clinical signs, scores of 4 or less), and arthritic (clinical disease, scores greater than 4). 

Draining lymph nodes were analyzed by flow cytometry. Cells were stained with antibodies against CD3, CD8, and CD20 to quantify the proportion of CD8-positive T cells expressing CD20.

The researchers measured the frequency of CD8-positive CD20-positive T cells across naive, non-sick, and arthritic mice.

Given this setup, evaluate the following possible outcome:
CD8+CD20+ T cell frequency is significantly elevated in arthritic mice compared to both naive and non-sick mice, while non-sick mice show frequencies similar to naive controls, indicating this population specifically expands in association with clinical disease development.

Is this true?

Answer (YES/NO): NO